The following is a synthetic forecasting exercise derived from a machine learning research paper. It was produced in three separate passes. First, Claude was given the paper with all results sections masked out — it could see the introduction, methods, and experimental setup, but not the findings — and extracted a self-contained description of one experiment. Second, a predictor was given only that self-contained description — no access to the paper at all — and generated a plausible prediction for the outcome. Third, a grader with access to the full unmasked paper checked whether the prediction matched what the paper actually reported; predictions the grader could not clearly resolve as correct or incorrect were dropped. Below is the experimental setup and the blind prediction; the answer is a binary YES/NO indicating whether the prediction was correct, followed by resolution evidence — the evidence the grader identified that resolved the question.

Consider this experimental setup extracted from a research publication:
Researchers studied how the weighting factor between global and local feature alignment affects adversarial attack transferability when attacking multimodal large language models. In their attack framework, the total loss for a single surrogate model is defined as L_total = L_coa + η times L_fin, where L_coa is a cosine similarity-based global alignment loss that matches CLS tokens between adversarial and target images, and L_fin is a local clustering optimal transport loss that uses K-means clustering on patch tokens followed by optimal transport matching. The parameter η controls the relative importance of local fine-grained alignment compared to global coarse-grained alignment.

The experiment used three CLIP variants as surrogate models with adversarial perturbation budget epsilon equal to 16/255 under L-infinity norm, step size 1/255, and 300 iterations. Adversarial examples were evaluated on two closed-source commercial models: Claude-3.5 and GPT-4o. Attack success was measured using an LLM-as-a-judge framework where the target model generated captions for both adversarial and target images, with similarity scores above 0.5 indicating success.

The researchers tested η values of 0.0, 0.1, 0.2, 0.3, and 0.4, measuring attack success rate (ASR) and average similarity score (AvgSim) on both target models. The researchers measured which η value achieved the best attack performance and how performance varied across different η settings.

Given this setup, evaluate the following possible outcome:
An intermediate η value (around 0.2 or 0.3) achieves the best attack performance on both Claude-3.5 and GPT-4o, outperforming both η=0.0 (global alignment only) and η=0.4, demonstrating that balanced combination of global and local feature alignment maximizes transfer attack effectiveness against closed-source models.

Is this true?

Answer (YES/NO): YES